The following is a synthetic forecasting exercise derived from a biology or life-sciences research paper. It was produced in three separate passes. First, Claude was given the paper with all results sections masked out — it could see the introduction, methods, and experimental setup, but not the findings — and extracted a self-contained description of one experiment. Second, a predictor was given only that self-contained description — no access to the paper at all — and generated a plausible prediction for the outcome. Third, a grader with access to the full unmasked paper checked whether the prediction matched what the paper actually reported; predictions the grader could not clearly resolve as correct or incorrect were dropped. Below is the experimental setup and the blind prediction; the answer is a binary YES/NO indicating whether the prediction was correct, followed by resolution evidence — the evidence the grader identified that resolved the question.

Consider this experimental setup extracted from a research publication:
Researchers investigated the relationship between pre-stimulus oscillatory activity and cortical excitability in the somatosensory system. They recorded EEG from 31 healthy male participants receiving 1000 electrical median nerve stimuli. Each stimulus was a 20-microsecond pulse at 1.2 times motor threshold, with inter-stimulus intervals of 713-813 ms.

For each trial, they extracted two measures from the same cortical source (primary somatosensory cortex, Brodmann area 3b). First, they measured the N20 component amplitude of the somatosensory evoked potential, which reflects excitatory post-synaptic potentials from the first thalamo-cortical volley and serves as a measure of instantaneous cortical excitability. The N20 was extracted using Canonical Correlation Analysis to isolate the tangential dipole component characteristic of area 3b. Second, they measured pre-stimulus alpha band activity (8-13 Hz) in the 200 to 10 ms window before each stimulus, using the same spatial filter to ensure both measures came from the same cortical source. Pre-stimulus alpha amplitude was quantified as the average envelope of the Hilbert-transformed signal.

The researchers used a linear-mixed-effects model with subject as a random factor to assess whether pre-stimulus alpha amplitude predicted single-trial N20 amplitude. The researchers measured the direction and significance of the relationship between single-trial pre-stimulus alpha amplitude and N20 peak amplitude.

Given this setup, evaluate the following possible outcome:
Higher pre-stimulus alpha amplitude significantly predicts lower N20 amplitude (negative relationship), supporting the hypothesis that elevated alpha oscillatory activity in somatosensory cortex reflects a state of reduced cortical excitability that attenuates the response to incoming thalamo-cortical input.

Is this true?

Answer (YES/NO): NO